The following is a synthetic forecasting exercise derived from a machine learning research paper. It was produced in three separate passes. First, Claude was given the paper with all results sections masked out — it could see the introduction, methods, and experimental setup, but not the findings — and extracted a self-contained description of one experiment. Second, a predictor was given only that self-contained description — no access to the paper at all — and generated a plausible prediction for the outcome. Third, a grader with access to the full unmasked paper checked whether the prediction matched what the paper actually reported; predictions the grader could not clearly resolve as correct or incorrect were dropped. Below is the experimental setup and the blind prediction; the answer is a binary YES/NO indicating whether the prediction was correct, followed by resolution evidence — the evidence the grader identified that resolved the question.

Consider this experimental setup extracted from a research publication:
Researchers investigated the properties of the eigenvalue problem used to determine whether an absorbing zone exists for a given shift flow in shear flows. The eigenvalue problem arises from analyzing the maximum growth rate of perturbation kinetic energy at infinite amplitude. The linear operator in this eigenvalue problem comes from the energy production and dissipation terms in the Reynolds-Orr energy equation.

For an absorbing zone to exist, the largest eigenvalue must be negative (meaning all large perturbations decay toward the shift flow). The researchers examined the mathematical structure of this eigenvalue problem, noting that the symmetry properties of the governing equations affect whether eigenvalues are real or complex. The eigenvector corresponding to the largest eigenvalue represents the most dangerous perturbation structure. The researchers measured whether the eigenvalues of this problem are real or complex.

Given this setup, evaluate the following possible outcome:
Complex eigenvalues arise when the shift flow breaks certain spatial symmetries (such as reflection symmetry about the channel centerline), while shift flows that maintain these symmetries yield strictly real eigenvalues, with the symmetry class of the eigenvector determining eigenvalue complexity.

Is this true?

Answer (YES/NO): NO